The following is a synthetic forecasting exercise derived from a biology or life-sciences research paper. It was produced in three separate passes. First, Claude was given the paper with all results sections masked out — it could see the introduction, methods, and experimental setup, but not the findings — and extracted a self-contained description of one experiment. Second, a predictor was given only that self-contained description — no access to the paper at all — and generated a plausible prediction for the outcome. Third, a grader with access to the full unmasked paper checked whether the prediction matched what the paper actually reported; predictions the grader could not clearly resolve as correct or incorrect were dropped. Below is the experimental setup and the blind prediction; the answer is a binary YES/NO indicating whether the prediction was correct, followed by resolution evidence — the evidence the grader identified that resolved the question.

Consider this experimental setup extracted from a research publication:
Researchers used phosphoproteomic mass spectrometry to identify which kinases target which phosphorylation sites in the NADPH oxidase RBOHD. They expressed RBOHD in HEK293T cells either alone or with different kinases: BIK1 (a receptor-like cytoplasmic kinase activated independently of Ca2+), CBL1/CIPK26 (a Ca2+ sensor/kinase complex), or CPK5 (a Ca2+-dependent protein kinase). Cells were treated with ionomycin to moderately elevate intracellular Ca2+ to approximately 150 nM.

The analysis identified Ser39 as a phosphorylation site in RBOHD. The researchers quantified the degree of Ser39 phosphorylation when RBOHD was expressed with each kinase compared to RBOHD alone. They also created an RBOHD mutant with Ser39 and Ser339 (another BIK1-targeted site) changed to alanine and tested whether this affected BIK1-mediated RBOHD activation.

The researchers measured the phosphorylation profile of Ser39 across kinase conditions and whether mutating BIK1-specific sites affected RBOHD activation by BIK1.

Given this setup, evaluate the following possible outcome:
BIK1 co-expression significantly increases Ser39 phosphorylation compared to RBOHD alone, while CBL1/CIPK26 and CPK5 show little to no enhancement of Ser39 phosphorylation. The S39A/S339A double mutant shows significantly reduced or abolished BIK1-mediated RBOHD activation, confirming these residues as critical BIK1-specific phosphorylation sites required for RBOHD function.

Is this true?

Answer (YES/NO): NO